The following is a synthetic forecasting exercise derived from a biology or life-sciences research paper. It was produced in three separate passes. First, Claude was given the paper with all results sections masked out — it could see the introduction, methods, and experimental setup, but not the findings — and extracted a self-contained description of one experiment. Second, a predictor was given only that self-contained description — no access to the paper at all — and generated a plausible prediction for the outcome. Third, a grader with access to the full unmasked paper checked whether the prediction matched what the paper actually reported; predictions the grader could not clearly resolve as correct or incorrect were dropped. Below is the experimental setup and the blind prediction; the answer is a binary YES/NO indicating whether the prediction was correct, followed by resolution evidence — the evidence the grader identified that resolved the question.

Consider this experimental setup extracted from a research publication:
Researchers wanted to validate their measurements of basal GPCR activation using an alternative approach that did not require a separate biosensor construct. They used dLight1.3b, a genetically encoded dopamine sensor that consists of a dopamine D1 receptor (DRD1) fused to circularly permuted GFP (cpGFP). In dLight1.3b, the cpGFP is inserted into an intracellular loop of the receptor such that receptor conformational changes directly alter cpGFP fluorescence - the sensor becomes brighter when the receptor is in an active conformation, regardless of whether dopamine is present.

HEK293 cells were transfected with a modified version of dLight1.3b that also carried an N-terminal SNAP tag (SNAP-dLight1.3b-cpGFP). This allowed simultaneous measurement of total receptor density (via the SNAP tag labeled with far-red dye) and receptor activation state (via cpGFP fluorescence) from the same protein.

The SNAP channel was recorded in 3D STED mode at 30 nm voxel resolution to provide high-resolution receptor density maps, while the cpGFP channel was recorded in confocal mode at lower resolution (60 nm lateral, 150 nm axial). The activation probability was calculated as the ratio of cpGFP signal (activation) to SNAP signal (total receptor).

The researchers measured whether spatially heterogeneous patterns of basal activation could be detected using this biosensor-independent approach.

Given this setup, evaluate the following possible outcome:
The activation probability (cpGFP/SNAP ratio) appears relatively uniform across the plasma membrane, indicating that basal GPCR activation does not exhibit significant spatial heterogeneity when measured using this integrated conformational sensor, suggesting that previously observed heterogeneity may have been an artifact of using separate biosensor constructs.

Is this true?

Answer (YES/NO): NO